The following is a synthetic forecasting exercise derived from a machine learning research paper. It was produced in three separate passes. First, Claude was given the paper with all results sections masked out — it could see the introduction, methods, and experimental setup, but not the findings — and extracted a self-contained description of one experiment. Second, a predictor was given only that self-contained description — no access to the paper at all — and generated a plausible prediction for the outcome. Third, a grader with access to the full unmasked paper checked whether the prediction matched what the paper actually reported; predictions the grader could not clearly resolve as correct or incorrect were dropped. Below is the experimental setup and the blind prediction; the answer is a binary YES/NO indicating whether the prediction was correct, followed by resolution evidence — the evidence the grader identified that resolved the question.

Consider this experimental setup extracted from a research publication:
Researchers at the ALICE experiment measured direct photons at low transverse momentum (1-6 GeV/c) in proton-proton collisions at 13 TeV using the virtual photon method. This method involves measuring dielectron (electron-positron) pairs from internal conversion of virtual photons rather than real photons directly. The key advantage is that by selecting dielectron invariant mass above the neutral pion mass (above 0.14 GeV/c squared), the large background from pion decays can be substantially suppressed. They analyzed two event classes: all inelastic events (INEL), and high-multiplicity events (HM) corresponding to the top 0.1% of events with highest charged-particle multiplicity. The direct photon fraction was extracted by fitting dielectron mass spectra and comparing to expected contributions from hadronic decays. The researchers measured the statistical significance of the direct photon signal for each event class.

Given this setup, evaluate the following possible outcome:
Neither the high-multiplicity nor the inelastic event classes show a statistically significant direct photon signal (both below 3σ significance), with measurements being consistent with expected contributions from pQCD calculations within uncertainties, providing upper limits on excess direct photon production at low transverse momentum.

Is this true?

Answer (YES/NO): NO